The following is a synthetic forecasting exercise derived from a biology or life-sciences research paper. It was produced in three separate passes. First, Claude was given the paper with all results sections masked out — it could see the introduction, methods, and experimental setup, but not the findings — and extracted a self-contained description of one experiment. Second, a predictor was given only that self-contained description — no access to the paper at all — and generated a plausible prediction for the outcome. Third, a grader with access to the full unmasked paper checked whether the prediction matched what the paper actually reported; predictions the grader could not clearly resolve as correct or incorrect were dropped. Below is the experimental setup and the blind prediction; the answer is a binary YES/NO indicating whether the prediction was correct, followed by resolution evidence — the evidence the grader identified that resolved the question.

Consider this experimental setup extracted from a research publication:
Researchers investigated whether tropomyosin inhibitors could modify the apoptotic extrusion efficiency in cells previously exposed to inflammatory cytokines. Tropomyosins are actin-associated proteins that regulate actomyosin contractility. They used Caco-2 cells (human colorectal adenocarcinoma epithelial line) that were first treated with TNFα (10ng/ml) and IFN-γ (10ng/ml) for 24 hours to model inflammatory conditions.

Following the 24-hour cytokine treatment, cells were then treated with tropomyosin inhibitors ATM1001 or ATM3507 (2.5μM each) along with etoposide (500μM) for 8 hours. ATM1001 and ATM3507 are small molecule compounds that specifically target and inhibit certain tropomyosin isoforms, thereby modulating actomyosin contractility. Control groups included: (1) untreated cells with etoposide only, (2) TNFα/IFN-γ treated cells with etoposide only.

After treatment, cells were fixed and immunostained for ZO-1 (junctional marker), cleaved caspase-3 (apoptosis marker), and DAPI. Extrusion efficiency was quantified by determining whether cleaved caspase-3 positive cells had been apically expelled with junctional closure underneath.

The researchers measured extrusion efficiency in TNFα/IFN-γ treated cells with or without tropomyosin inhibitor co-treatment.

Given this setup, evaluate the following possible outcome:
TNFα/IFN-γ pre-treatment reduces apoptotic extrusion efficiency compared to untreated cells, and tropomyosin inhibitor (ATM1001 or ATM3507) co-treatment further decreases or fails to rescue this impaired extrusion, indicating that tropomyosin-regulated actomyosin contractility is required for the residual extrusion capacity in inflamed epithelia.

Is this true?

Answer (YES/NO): NO